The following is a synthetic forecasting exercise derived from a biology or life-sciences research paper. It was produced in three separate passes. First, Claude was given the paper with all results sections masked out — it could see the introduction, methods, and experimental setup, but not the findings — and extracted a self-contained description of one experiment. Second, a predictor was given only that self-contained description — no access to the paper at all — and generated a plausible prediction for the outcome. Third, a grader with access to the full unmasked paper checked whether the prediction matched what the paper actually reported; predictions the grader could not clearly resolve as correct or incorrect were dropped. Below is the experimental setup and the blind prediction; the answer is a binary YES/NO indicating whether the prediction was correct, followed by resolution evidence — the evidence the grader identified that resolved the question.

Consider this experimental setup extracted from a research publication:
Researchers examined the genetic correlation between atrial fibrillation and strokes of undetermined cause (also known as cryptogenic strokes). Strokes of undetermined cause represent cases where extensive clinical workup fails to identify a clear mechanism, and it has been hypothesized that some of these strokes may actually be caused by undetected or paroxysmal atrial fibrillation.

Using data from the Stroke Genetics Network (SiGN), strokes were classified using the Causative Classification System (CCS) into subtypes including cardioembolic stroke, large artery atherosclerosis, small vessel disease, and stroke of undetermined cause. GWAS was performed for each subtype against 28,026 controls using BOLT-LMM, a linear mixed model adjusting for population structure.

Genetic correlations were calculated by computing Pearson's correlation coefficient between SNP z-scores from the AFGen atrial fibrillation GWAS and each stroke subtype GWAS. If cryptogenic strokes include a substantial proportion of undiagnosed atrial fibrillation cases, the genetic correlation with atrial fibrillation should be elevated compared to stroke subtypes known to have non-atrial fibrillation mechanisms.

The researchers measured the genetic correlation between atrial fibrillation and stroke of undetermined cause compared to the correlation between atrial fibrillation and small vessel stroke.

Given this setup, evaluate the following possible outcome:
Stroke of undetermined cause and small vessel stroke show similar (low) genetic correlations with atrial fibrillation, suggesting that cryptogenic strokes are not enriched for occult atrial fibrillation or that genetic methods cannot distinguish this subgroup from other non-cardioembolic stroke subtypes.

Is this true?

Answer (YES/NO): NO